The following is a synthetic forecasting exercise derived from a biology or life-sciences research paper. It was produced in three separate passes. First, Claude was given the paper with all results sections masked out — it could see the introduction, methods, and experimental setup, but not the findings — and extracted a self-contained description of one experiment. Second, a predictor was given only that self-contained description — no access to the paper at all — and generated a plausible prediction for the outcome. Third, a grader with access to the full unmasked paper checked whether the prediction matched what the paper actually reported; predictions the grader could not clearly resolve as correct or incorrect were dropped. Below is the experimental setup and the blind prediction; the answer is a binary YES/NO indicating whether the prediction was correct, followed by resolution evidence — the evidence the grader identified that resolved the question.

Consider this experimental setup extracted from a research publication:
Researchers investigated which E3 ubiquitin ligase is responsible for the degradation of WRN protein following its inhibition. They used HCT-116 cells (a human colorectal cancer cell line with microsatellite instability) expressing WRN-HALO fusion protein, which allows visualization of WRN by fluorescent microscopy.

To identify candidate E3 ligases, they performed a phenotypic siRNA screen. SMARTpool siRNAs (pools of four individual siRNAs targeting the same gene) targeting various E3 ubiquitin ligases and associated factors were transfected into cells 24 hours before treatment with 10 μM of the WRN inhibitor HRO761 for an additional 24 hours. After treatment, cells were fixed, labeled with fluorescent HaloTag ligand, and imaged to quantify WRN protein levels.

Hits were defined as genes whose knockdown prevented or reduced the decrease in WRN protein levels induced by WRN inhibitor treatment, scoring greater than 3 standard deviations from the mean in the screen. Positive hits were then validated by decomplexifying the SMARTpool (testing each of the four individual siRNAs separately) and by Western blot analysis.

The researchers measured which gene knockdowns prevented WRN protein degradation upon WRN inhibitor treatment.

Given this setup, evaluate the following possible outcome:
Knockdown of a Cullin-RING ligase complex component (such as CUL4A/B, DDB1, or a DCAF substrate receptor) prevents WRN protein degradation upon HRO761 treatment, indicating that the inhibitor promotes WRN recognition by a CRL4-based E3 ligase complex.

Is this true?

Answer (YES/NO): NO